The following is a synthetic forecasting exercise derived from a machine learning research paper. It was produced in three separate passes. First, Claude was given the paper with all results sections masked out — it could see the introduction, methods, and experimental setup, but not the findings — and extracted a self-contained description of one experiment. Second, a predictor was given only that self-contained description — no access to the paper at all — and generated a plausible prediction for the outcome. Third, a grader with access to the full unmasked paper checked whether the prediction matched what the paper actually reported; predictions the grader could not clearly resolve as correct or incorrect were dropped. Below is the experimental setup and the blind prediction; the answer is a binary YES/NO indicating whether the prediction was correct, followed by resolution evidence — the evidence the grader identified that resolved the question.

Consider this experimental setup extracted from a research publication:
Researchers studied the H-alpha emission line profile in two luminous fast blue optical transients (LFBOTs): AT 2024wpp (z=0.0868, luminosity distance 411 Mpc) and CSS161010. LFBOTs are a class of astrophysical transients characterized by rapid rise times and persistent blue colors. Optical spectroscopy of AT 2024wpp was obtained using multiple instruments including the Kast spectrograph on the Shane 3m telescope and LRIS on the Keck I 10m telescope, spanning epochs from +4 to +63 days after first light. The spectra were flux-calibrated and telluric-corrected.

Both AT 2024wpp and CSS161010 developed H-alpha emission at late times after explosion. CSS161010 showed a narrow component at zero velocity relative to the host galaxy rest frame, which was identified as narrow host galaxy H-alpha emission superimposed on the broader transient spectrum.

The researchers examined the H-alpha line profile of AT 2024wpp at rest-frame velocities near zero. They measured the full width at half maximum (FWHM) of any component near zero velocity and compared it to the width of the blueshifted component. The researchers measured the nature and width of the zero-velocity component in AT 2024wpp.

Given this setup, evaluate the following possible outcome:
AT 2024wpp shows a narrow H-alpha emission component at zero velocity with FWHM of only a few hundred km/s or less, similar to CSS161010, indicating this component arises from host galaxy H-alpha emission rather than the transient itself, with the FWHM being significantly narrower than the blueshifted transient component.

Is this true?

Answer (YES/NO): NO